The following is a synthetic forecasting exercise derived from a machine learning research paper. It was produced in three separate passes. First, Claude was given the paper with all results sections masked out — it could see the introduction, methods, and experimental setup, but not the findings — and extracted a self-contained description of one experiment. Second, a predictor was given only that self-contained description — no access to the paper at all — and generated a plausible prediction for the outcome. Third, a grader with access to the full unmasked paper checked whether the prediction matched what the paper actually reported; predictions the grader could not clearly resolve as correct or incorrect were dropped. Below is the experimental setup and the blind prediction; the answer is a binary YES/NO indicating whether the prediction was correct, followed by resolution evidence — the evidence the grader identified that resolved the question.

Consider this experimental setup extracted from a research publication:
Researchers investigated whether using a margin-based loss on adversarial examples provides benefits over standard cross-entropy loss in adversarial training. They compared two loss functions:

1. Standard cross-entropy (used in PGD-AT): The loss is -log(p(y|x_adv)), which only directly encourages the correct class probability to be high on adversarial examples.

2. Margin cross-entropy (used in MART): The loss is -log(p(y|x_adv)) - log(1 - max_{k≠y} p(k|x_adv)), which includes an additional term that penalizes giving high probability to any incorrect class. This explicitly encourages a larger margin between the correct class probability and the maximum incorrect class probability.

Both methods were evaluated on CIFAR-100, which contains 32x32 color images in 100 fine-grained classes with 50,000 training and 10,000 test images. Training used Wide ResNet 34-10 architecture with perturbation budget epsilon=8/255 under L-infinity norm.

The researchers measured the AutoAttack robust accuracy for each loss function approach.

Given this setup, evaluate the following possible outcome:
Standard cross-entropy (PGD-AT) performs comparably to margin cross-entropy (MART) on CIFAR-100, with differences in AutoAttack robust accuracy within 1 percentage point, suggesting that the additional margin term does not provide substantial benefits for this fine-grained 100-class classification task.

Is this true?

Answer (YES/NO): NO